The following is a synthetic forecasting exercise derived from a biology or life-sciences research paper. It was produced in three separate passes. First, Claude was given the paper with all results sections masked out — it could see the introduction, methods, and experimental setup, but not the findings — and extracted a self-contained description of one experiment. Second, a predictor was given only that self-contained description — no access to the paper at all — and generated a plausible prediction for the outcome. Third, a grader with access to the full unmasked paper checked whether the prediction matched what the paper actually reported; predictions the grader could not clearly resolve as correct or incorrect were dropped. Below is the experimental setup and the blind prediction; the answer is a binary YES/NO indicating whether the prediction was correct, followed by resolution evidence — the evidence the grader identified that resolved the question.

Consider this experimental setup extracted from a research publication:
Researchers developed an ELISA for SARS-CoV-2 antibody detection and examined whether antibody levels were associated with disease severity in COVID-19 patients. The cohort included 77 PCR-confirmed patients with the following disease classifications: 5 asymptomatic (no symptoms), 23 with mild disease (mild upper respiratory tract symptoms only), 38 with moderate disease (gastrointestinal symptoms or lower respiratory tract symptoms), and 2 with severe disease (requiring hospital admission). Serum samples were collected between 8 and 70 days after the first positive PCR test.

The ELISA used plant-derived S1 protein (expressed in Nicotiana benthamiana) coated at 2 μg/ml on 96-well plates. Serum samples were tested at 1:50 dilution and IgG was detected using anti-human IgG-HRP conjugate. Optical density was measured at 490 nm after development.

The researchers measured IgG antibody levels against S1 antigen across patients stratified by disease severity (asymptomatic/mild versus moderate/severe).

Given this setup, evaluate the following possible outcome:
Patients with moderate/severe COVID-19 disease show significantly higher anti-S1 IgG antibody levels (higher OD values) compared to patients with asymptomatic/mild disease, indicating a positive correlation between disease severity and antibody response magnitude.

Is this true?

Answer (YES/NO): NO